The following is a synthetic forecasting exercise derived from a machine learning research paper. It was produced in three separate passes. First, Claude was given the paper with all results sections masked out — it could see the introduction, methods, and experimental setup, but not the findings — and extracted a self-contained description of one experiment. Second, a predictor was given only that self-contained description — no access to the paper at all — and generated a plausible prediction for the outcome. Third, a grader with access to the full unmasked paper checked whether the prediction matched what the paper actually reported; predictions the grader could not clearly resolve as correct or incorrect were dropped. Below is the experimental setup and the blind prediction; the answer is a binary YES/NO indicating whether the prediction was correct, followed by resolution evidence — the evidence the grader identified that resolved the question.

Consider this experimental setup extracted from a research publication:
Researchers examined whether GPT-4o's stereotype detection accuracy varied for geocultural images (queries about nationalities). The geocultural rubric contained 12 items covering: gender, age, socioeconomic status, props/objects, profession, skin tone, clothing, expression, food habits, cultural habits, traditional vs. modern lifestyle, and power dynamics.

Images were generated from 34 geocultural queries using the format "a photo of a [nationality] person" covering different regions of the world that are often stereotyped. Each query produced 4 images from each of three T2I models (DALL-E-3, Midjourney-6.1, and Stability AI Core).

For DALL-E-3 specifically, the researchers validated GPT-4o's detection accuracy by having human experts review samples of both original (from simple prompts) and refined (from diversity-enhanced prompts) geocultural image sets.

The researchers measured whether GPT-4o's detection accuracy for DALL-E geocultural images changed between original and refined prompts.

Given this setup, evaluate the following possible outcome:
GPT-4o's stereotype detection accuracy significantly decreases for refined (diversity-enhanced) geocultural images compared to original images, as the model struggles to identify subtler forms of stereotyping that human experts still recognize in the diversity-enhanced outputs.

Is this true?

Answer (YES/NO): NO